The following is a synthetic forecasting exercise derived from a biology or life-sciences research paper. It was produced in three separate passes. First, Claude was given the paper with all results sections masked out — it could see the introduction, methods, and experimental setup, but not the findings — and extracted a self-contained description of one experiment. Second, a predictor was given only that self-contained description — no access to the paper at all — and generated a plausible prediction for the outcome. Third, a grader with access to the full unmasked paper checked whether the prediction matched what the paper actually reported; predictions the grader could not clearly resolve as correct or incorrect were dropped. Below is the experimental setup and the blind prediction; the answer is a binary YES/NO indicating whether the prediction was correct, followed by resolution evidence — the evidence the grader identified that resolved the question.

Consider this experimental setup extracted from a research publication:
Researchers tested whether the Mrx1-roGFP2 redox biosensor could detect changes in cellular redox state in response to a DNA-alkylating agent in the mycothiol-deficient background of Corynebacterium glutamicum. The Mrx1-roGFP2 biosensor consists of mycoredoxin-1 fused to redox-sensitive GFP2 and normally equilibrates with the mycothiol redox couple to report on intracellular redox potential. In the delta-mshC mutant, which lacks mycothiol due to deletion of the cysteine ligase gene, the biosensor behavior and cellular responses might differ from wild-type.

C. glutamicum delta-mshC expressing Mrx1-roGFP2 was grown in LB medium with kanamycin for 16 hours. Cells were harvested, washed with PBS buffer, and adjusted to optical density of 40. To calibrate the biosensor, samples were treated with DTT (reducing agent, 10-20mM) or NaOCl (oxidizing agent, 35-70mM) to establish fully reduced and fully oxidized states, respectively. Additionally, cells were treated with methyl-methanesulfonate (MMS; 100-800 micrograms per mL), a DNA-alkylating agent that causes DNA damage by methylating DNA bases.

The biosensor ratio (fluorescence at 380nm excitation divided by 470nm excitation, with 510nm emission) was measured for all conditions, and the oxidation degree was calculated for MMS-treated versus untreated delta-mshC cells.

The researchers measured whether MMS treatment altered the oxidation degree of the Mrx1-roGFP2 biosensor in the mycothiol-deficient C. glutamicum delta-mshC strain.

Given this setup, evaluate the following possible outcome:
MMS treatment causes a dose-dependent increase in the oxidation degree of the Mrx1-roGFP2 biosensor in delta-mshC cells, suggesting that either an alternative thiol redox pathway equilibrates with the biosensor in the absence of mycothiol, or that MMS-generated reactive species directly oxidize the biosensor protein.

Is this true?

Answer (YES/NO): NO